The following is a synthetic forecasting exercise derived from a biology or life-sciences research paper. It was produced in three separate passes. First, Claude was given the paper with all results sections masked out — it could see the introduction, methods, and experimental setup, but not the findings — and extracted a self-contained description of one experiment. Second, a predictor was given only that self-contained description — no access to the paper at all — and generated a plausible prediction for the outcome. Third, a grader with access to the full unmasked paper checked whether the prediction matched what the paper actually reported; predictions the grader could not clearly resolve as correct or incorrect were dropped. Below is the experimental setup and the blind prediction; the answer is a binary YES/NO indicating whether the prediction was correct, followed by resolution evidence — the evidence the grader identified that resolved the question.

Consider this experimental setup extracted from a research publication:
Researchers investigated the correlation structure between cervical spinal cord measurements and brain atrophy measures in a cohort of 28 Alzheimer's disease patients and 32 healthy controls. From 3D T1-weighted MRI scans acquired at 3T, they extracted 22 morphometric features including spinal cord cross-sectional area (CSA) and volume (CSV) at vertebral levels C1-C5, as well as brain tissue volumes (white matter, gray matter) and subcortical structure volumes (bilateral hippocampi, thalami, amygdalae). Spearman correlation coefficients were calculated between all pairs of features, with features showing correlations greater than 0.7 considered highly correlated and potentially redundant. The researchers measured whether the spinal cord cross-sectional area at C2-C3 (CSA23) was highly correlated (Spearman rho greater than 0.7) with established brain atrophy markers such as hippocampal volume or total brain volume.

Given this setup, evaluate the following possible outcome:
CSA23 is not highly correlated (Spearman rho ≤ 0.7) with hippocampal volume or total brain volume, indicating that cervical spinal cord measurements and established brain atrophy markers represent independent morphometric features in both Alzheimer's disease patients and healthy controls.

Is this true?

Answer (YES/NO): YES